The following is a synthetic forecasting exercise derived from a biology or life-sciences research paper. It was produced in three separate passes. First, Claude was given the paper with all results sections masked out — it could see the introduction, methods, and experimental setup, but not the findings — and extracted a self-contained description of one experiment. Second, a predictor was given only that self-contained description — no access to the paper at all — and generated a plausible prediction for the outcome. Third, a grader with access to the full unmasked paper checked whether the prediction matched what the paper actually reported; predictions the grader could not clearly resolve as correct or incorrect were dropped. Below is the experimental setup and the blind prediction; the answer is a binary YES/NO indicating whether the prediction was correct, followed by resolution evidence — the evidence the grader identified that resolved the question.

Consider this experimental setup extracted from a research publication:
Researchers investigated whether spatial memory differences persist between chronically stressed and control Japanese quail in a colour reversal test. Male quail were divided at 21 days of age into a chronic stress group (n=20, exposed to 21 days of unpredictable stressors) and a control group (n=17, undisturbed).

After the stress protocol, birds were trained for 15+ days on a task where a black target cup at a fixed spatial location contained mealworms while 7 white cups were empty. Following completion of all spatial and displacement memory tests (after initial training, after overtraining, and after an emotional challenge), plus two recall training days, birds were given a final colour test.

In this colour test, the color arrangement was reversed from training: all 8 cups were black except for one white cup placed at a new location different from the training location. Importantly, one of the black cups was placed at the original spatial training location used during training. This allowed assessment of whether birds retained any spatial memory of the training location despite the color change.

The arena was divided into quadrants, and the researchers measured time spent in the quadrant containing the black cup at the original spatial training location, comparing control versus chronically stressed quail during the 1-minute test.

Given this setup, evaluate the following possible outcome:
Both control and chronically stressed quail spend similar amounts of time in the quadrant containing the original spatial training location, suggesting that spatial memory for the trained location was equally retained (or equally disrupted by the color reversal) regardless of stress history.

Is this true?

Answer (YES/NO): YES